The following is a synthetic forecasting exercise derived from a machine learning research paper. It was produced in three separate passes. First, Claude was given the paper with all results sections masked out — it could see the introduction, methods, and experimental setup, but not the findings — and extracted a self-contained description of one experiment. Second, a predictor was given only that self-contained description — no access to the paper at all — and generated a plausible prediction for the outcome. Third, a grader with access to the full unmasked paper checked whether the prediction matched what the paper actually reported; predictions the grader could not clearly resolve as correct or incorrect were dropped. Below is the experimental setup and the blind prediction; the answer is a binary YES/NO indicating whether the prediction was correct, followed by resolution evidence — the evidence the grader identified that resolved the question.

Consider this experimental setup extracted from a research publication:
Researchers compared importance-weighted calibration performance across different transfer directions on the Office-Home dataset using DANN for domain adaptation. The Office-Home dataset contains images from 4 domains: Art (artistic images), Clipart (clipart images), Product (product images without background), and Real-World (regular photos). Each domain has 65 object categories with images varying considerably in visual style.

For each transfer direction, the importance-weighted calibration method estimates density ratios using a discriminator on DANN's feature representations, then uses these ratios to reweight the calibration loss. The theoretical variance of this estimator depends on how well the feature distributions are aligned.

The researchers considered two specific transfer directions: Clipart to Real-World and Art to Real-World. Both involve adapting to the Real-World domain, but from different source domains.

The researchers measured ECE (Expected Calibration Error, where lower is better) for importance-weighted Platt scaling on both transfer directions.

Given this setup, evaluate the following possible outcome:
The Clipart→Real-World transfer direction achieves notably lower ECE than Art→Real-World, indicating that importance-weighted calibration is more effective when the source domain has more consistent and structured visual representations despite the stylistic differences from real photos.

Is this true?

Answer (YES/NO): YES